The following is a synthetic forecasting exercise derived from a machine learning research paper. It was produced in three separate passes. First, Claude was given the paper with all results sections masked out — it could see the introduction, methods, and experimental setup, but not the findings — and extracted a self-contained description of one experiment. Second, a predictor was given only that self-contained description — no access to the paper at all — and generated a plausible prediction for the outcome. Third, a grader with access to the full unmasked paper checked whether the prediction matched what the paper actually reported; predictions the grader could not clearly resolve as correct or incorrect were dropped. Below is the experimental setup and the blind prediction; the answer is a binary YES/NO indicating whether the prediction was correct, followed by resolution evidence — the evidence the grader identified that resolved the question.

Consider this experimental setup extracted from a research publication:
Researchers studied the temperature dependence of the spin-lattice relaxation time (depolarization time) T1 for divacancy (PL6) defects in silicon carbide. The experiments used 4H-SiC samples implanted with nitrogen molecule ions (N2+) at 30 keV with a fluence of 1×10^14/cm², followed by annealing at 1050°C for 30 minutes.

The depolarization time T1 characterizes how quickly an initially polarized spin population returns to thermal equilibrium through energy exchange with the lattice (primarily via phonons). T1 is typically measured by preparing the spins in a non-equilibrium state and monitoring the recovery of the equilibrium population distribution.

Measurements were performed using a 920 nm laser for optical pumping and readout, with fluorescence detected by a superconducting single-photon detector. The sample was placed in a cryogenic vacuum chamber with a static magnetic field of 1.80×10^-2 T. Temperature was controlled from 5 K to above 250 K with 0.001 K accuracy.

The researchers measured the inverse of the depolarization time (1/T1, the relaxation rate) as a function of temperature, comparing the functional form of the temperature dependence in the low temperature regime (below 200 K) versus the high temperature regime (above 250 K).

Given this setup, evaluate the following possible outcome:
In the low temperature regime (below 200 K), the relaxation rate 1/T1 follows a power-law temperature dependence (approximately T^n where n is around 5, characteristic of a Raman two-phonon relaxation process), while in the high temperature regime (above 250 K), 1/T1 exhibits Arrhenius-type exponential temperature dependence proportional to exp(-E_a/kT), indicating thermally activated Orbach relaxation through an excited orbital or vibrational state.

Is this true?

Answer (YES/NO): NO